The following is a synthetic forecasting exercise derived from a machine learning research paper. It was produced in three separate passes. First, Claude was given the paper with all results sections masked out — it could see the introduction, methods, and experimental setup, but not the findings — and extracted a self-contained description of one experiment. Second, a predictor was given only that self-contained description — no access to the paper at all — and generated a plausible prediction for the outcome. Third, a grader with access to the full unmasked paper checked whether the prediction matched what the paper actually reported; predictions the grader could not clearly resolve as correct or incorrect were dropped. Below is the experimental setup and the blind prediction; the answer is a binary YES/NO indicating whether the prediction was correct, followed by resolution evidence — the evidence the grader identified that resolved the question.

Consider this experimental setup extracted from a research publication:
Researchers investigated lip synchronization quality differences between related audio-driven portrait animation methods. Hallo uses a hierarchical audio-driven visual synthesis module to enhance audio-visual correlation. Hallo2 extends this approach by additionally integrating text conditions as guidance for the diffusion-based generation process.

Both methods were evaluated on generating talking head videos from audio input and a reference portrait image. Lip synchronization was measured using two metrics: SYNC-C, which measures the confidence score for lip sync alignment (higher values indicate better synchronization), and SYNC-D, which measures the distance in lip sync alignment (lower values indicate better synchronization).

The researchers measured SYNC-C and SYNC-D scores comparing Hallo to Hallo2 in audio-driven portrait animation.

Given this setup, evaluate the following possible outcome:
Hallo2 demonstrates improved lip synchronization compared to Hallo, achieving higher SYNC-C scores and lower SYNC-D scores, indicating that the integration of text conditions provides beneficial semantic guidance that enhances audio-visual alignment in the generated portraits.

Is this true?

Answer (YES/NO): YES